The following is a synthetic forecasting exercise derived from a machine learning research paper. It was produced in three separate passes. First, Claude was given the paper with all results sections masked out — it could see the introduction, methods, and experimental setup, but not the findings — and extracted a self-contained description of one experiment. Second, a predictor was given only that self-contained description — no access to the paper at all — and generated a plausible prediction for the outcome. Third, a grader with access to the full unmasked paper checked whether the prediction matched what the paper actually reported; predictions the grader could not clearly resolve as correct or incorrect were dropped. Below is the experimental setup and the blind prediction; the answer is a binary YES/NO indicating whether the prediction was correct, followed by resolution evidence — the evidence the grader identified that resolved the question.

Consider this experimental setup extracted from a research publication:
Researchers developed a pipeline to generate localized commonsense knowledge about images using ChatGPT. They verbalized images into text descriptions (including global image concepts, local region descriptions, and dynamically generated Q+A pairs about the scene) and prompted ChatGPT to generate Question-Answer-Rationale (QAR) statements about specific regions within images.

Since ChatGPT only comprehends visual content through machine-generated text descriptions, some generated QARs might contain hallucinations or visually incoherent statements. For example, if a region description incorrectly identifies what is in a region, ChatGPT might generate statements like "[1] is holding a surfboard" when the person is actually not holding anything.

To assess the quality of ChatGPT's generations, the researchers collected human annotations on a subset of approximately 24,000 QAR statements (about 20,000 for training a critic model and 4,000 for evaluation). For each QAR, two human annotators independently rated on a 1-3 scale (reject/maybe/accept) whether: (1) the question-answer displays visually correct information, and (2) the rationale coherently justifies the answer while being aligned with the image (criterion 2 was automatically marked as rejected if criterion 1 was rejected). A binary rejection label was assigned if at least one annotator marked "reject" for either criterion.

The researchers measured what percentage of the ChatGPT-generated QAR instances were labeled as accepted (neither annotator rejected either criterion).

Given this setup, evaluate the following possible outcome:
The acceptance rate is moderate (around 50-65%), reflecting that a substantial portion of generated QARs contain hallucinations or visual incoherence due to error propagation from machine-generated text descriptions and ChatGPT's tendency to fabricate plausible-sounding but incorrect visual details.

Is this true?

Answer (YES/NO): NO